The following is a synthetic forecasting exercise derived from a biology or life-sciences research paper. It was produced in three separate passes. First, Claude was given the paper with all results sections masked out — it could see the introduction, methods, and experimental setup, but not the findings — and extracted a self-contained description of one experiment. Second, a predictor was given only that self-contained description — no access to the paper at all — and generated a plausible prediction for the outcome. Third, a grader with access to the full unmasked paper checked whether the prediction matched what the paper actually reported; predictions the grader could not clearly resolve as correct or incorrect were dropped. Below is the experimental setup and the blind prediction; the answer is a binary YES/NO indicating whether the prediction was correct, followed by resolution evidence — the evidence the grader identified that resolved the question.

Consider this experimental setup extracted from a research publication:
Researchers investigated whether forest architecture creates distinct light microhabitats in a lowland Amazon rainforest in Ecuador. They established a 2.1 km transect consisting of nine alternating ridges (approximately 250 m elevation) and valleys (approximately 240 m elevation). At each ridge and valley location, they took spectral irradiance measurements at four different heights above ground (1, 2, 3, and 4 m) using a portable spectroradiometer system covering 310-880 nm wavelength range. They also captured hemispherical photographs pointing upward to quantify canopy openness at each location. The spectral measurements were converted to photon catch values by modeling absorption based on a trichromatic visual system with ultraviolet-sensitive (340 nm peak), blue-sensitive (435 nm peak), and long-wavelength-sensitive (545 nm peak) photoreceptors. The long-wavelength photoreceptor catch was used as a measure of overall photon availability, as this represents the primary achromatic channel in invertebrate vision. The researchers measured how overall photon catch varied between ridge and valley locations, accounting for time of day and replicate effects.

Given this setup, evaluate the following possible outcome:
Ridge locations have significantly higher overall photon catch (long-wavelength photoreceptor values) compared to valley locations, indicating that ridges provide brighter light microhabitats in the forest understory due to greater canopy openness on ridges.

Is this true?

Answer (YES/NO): YES